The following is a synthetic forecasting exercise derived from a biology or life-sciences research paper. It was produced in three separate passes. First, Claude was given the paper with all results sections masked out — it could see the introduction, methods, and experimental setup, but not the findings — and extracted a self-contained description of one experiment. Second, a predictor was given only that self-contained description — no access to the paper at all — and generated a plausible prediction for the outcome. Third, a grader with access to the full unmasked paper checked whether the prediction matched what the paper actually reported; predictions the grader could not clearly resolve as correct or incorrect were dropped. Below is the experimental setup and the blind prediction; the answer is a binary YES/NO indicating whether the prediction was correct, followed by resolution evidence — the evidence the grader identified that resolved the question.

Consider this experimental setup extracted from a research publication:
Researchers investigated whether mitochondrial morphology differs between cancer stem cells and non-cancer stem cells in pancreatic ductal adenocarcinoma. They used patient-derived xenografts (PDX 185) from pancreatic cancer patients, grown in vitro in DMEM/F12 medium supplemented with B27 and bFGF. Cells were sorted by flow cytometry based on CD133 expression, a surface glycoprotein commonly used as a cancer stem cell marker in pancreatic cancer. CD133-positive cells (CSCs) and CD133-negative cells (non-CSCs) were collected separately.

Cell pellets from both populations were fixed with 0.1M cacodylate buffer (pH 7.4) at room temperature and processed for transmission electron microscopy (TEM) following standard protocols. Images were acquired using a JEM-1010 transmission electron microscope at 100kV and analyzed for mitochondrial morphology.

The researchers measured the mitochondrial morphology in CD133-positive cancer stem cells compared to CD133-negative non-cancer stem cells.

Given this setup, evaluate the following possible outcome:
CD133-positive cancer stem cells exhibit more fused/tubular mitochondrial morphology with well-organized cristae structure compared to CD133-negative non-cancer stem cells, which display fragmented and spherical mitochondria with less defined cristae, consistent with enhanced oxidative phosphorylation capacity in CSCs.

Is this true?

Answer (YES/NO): NO